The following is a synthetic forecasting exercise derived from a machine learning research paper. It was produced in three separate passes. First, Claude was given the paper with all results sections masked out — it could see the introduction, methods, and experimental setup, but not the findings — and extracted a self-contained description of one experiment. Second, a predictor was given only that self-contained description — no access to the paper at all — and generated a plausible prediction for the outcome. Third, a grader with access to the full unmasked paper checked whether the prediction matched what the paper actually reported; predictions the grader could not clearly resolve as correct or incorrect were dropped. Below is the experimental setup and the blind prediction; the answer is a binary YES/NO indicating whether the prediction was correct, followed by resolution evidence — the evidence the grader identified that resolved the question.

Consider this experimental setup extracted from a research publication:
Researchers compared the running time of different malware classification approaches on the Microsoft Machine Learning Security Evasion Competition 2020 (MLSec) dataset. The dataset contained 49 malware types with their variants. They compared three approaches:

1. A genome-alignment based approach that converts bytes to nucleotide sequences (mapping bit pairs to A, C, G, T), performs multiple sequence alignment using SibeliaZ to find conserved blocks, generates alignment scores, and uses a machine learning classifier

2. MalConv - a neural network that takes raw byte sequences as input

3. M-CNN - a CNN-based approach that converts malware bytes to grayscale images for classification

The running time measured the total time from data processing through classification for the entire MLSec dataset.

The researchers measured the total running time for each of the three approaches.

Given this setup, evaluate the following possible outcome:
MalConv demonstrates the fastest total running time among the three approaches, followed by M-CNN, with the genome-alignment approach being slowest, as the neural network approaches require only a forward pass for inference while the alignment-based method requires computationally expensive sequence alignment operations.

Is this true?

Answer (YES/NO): NO